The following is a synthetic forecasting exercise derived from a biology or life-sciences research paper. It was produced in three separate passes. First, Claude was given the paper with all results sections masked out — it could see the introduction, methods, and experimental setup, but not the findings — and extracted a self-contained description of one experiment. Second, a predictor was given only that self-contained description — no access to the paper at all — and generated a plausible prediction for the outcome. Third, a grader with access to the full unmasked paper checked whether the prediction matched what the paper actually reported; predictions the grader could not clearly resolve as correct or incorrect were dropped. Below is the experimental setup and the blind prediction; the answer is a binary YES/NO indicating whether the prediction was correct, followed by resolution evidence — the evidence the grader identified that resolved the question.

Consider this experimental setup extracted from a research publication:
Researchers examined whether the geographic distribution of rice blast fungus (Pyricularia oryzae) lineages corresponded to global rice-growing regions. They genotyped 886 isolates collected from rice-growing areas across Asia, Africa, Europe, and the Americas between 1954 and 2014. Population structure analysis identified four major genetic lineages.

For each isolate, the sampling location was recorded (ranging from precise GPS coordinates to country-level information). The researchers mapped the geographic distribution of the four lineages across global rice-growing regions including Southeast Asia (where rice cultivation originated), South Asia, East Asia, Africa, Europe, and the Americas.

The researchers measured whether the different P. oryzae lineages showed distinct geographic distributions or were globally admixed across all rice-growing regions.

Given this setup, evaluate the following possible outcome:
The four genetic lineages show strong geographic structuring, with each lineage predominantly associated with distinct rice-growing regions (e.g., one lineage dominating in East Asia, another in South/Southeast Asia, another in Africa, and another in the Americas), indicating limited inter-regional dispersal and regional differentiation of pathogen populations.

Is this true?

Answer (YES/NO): NO